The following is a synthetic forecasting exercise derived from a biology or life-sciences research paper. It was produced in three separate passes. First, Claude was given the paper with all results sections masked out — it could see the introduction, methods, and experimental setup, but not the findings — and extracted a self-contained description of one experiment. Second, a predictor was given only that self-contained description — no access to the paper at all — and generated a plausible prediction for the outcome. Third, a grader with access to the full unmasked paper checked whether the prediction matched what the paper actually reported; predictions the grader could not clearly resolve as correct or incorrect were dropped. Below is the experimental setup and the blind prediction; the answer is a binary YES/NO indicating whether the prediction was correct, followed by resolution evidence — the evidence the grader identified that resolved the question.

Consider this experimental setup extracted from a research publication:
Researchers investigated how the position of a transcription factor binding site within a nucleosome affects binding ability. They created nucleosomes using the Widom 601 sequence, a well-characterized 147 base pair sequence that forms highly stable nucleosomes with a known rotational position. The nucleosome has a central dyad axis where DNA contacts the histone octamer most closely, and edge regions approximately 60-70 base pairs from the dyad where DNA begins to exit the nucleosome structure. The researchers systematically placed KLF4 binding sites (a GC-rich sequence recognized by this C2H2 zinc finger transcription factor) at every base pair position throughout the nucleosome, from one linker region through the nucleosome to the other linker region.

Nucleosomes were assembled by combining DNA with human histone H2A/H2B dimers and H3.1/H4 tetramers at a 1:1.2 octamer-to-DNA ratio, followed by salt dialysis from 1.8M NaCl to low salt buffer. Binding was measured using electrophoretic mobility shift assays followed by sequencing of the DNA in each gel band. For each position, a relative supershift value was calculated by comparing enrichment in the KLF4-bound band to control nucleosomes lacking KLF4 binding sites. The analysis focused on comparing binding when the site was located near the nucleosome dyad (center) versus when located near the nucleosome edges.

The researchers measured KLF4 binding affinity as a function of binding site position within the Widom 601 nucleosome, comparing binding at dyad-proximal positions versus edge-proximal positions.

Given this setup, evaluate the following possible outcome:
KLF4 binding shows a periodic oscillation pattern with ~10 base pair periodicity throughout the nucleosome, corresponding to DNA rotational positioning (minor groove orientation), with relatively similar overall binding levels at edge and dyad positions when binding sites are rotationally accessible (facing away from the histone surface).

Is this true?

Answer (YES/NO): NO